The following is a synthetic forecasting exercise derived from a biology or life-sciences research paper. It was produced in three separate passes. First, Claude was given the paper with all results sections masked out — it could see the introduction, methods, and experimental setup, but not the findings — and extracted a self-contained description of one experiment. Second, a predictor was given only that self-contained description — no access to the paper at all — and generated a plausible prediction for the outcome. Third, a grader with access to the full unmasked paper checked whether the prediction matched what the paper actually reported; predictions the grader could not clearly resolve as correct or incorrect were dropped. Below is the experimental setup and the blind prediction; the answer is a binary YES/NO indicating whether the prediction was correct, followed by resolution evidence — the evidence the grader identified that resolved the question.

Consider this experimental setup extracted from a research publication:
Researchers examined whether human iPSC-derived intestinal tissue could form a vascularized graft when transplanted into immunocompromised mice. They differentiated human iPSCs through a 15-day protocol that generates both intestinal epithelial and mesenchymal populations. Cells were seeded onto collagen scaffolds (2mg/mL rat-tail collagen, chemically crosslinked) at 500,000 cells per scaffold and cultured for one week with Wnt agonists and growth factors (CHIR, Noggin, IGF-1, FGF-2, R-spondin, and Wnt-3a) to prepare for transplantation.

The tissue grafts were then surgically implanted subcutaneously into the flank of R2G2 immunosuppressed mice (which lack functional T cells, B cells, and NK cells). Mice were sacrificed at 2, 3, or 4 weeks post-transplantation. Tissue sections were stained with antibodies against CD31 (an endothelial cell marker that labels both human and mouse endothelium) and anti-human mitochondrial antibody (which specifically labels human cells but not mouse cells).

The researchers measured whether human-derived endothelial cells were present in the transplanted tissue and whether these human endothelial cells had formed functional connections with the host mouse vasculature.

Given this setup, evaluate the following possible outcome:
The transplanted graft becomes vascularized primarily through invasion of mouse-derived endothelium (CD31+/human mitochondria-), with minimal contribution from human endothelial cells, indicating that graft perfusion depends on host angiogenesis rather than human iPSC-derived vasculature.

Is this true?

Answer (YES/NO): NO